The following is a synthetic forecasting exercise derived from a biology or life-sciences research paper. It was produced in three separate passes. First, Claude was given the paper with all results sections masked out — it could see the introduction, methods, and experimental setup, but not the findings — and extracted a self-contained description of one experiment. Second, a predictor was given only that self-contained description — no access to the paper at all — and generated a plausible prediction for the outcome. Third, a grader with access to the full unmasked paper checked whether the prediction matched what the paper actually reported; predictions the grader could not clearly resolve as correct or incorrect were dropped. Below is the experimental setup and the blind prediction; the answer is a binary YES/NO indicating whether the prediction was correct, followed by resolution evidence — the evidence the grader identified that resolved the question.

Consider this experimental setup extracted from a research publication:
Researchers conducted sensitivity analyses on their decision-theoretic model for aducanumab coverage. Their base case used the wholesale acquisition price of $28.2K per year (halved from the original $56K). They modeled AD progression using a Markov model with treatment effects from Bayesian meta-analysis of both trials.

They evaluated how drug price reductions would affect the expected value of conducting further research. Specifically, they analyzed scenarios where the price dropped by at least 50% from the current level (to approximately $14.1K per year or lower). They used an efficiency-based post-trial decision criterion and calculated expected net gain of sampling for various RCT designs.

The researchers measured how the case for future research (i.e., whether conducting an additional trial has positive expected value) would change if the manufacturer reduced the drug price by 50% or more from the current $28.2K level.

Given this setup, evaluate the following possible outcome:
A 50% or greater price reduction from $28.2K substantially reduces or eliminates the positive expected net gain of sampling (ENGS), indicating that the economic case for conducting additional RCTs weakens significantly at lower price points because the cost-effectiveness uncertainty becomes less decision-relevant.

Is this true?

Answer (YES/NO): NO